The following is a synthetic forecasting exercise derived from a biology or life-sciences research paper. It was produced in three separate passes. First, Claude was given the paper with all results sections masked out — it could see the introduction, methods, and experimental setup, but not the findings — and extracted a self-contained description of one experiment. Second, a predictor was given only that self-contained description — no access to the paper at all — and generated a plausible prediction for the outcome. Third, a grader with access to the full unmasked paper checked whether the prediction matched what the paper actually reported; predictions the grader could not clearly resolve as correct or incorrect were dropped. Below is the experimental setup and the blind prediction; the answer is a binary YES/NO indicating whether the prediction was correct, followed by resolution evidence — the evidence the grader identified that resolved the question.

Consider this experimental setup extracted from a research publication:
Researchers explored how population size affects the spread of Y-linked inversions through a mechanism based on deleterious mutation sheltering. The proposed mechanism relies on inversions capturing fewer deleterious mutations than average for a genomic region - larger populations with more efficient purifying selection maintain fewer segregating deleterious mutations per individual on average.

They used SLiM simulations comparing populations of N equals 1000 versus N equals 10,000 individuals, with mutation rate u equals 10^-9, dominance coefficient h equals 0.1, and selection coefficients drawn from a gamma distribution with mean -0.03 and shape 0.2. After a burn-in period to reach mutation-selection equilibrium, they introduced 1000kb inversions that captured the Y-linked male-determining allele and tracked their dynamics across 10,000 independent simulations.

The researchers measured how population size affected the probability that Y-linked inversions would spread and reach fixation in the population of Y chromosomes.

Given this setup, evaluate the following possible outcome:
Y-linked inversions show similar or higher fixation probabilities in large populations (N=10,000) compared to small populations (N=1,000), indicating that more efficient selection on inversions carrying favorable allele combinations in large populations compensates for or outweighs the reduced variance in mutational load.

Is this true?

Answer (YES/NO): NO